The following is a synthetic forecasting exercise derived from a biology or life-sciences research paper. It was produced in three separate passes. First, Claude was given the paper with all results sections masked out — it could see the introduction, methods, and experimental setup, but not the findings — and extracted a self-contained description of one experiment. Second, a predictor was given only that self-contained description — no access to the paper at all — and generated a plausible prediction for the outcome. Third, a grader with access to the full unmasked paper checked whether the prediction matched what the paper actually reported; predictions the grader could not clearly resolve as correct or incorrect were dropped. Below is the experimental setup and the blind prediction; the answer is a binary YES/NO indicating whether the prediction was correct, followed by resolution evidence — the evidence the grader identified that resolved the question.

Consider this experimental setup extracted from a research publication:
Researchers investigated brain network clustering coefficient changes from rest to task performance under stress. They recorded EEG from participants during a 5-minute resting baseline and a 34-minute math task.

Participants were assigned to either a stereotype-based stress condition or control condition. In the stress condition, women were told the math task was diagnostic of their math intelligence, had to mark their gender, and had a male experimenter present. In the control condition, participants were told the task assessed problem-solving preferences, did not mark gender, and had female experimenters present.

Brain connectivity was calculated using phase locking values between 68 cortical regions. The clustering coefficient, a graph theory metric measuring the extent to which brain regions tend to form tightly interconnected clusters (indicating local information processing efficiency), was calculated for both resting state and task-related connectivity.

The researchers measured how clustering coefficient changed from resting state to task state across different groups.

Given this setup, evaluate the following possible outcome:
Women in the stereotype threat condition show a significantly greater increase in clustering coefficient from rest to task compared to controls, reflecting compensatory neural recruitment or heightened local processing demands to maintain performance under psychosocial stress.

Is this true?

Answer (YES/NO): NO